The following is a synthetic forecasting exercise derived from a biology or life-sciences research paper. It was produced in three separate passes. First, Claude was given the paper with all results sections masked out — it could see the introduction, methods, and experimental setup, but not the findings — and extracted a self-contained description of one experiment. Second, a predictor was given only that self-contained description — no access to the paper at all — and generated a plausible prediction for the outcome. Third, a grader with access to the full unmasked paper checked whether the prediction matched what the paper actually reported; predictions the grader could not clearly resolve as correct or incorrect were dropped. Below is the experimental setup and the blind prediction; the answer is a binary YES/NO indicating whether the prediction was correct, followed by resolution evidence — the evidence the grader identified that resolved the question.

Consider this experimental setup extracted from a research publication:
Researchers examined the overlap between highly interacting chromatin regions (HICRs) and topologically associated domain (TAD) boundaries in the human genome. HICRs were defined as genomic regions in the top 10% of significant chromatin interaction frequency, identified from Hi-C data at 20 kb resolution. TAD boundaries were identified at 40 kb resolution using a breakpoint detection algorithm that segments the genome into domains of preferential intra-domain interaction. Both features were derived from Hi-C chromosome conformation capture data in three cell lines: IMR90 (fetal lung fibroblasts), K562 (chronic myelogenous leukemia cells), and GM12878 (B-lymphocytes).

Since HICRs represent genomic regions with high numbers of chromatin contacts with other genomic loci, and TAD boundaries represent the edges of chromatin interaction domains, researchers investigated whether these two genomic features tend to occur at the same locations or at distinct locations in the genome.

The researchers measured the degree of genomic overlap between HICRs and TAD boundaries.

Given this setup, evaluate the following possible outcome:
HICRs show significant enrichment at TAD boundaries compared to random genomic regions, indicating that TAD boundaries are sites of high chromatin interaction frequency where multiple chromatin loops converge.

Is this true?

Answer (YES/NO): NO